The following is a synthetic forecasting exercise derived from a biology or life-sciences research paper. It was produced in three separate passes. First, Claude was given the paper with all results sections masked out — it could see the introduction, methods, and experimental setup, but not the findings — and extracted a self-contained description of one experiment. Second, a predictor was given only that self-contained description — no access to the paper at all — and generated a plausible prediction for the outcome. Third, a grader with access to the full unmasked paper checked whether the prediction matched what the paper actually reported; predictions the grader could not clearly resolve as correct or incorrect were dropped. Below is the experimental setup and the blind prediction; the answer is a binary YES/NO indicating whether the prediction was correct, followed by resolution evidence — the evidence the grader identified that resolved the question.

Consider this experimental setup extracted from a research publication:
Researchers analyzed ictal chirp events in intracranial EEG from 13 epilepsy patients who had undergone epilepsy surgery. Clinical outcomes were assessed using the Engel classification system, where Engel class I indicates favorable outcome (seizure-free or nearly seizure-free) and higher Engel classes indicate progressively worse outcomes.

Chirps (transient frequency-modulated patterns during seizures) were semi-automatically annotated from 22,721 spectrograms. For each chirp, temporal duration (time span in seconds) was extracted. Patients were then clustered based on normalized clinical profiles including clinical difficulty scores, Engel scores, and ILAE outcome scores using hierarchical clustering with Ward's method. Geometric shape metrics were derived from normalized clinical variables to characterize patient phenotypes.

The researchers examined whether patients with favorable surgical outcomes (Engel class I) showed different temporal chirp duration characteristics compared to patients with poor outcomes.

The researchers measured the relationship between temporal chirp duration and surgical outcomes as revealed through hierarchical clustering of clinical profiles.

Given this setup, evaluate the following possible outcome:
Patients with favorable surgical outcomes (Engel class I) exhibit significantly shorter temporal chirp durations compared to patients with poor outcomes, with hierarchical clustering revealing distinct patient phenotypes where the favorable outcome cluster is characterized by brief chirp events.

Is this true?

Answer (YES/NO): YES